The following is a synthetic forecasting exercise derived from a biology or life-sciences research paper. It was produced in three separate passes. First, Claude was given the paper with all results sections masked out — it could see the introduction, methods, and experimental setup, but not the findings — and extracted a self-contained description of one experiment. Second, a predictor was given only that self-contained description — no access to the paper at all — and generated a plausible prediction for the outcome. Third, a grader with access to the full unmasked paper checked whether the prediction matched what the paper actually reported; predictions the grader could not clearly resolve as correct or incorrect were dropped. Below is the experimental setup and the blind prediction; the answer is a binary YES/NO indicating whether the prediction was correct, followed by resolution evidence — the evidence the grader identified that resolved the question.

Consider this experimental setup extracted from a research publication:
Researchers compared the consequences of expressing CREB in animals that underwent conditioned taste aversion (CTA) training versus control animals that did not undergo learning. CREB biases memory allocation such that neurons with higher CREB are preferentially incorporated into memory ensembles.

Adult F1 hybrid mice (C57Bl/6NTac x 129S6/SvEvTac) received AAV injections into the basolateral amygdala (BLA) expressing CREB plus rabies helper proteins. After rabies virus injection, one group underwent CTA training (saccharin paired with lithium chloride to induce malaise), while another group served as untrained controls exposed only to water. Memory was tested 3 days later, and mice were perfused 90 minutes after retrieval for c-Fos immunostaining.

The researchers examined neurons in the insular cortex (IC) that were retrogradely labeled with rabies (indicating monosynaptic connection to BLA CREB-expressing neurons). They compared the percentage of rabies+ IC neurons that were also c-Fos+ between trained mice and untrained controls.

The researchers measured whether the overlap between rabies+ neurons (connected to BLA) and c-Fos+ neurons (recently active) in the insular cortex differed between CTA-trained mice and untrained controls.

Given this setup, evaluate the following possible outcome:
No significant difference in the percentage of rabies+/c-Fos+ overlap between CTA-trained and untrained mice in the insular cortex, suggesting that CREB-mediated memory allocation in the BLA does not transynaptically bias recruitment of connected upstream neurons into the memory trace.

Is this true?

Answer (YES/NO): NO